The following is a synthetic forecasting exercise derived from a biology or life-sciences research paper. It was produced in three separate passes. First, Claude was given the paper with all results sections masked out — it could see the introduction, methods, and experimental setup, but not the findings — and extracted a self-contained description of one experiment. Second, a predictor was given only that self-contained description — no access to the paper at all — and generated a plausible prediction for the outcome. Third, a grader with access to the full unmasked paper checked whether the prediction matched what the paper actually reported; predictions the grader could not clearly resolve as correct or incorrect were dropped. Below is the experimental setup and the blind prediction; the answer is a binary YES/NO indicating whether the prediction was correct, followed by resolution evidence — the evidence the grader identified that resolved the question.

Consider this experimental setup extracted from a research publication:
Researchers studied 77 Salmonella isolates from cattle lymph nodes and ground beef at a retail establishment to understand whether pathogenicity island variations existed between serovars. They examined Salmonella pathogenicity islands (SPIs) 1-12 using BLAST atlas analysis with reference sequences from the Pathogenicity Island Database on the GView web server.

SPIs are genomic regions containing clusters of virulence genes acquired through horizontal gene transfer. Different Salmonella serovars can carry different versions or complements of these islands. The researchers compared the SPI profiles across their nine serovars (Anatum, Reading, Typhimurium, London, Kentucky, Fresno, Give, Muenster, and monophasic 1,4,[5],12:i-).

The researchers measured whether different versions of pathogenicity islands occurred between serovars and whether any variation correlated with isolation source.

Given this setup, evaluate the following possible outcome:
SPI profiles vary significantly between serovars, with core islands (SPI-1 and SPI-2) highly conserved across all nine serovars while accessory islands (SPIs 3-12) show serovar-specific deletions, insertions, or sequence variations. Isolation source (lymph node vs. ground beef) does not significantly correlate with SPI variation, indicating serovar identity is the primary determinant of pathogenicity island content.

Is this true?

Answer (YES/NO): NO